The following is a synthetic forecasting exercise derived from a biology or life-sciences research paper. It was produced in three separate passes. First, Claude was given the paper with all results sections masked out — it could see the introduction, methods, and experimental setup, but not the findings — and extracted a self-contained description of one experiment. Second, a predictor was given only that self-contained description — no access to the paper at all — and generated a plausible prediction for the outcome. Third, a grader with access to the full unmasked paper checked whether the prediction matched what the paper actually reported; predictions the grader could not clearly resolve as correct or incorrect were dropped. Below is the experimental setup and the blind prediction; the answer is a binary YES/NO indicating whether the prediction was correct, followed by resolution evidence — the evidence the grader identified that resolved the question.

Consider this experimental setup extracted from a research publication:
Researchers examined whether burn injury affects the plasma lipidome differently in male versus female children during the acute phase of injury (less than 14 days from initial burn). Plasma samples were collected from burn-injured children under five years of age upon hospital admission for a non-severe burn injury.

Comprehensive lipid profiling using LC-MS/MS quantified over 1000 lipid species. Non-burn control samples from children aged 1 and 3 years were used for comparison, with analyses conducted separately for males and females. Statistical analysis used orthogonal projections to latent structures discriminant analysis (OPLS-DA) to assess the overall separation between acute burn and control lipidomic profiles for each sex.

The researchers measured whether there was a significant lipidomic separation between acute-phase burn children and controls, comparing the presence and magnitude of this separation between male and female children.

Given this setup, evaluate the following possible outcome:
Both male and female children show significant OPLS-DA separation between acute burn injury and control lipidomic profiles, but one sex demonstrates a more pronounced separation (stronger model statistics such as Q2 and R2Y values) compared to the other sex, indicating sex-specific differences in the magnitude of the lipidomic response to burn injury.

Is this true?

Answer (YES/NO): YES